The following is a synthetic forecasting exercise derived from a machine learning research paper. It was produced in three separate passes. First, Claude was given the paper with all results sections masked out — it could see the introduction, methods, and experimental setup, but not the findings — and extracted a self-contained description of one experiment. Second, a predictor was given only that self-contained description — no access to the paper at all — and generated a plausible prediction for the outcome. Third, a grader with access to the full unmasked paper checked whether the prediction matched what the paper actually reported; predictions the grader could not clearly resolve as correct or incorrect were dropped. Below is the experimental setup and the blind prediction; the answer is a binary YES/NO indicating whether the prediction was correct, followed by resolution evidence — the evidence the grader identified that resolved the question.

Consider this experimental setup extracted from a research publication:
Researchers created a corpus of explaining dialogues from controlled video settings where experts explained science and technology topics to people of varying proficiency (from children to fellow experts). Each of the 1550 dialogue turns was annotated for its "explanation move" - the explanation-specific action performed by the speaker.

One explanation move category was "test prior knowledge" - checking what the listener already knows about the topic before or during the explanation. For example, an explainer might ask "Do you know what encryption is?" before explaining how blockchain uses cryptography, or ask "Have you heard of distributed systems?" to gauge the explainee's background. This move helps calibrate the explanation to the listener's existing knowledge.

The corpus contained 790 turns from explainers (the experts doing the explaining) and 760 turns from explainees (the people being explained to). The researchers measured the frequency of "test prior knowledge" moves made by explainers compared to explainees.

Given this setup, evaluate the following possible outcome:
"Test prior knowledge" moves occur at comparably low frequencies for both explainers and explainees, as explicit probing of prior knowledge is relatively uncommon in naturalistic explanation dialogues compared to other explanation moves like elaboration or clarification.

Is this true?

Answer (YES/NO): NO